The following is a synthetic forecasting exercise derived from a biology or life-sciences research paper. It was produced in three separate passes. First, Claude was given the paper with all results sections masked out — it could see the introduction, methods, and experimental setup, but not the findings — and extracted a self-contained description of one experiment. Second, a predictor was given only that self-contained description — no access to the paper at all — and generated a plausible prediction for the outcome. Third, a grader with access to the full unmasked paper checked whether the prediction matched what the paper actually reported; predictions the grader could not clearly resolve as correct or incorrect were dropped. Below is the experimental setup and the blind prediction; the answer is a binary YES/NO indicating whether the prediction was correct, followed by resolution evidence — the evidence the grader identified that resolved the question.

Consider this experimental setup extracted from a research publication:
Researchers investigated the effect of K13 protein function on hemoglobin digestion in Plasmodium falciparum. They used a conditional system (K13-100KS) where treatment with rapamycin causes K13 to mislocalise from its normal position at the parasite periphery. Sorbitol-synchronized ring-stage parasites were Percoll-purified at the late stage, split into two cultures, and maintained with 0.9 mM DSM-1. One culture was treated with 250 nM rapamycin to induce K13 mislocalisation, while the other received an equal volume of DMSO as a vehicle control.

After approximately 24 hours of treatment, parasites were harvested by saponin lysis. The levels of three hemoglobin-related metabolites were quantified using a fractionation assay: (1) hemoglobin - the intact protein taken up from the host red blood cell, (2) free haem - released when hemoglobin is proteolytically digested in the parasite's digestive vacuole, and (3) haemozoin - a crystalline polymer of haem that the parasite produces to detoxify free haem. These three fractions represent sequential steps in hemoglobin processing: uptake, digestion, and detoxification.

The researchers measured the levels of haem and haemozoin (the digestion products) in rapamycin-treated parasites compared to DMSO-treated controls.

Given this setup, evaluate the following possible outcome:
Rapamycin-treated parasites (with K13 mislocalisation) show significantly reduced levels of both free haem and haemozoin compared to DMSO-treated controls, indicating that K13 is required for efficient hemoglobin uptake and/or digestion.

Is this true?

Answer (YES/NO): YES